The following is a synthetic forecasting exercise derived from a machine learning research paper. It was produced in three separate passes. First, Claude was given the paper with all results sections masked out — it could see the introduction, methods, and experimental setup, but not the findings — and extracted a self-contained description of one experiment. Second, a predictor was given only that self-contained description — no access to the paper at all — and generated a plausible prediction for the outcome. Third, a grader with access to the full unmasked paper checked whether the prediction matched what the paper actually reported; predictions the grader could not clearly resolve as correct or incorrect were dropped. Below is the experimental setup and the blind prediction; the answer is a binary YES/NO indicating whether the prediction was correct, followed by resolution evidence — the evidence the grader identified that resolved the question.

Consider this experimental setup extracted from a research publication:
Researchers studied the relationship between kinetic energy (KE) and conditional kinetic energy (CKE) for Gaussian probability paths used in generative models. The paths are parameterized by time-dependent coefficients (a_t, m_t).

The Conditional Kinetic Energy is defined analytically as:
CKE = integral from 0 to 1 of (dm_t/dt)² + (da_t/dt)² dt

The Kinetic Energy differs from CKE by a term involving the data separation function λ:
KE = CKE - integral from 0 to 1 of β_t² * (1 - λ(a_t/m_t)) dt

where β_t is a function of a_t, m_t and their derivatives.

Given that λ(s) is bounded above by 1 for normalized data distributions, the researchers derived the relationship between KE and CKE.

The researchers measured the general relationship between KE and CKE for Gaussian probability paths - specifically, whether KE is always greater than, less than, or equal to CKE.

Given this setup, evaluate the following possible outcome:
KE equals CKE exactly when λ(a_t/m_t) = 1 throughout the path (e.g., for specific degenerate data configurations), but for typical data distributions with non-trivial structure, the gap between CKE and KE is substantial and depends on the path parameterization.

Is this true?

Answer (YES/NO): NO